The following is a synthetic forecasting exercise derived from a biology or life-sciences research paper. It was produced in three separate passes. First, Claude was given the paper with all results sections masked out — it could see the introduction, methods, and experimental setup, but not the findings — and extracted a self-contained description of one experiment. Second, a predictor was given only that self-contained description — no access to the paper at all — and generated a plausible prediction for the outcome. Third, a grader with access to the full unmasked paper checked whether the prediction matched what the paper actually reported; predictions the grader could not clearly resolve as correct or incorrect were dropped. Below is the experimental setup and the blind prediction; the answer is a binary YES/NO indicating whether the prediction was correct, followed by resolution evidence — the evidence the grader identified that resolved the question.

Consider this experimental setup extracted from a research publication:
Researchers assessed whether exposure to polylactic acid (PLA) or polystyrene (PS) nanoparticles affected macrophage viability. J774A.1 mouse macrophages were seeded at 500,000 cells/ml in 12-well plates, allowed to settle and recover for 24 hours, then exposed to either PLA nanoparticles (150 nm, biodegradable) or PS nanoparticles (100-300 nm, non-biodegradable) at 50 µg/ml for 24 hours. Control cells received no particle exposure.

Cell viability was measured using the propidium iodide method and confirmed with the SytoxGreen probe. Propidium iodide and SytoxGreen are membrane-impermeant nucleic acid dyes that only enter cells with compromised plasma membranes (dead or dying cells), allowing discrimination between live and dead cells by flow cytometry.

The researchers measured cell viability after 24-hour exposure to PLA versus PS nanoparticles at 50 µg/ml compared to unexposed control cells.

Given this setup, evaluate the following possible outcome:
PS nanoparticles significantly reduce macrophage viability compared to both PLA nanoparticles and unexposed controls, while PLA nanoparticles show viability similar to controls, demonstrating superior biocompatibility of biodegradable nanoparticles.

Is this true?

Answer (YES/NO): NO